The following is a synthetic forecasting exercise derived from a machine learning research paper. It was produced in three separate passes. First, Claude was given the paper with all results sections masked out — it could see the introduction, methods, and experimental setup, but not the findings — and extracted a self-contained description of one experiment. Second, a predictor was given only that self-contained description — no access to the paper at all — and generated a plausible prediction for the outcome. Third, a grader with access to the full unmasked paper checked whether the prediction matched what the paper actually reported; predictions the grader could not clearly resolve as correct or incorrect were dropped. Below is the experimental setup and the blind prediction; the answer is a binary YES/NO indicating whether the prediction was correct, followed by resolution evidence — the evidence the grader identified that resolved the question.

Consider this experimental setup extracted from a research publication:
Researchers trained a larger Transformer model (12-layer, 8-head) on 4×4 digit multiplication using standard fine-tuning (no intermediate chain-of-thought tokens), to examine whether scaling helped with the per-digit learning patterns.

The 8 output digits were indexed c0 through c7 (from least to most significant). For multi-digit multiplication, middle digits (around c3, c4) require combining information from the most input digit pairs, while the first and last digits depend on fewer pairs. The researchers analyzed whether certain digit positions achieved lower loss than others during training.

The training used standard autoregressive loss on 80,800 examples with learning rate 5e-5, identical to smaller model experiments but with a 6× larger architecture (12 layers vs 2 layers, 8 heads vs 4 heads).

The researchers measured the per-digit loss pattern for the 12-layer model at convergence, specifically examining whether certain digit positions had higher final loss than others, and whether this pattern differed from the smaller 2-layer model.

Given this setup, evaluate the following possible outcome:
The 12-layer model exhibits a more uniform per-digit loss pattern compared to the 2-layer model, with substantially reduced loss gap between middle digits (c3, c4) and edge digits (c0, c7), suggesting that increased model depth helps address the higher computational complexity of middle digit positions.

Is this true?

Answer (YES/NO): NO